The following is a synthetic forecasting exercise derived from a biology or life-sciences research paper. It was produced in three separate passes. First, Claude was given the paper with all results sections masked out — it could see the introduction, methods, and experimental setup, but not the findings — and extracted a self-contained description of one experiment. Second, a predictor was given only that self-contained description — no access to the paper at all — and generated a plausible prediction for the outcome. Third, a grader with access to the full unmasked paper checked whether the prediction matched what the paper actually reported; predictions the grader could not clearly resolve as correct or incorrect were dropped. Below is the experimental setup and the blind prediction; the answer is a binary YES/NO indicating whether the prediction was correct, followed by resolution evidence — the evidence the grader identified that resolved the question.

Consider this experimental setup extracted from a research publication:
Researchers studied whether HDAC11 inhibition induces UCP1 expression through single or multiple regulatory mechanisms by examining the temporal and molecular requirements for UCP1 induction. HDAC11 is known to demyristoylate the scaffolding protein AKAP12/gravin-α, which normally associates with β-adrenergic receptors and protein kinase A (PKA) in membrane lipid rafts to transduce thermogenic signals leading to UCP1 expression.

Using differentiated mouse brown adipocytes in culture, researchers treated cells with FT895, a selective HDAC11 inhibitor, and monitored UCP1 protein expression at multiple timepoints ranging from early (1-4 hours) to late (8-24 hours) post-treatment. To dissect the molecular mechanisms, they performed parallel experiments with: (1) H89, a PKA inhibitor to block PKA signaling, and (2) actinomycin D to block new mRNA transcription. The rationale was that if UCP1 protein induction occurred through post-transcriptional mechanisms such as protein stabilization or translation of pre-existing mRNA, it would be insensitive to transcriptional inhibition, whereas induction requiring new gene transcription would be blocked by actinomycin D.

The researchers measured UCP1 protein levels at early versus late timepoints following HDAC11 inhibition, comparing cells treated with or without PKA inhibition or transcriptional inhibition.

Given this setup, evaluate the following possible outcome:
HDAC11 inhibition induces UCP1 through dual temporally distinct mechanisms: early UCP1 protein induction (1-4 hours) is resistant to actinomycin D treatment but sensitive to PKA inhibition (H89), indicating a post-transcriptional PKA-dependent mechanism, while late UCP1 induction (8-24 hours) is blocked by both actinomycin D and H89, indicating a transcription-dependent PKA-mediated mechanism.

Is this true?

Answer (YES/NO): NO